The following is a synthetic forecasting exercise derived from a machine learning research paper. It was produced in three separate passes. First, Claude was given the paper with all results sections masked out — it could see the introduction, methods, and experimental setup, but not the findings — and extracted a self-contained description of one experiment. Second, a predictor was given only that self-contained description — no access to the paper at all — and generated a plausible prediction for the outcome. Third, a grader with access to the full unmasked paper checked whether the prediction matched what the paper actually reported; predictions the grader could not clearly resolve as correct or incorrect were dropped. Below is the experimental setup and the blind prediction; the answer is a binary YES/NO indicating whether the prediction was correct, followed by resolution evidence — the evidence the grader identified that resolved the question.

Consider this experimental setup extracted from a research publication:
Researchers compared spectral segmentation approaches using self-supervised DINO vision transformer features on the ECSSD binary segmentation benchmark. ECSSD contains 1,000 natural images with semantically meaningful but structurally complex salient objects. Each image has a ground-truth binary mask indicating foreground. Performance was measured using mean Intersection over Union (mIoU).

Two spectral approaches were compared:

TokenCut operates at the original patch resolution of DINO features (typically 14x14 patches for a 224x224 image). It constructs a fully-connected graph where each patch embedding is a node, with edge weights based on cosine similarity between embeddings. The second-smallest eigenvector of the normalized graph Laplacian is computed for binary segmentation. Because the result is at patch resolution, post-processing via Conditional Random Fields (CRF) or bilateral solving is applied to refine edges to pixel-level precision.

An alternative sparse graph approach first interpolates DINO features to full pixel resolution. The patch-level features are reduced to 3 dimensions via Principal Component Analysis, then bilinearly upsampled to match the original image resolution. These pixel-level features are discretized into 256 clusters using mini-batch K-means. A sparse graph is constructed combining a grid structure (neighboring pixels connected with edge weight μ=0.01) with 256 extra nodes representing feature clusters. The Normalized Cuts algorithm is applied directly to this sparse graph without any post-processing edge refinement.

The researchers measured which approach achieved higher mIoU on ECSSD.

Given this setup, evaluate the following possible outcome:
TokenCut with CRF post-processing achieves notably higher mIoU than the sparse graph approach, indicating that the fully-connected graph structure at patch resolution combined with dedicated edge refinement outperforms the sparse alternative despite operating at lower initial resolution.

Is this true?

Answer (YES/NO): YES